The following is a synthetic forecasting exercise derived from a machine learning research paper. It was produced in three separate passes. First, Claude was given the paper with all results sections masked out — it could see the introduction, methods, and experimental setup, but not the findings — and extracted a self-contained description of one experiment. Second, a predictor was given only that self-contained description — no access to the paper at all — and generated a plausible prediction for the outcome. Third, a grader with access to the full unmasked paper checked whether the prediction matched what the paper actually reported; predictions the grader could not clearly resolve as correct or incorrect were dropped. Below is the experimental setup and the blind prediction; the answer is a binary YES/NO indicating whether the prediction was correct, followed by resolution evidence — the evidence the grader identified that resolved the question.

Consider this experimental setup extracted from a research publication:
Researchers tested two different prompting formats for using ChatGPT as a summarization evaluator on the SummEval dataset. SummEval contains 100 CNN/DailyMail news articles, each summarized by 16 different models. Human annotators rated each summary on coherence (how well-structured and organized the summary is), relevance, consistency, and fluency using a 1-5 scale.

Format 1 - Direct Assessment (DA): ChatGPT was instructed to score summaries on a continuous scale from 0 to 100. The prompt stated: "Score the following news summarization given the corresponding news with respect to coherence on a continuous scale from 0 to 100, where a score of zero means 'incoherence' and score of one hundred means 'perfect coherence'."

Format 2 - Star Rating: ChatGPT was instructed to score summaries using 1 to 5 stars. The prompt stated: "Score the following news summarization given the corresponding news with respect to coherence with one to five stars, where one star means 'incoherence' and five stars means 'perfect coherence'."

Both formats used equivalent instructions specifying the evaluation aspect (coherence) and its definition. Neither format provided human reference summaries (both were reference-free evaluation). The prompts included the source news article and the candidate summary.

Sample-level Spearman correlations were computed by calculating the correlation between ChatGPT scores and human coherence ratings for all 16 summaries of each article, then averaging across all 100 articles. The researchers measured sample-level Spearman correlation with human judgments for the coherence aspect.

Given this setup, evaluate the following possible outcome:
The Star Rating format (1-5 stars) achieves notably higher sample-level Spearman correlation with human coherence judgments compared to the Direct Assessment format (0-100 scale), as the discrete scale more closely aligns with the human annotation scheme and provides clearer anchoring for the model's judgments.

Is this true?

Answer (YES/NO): NO